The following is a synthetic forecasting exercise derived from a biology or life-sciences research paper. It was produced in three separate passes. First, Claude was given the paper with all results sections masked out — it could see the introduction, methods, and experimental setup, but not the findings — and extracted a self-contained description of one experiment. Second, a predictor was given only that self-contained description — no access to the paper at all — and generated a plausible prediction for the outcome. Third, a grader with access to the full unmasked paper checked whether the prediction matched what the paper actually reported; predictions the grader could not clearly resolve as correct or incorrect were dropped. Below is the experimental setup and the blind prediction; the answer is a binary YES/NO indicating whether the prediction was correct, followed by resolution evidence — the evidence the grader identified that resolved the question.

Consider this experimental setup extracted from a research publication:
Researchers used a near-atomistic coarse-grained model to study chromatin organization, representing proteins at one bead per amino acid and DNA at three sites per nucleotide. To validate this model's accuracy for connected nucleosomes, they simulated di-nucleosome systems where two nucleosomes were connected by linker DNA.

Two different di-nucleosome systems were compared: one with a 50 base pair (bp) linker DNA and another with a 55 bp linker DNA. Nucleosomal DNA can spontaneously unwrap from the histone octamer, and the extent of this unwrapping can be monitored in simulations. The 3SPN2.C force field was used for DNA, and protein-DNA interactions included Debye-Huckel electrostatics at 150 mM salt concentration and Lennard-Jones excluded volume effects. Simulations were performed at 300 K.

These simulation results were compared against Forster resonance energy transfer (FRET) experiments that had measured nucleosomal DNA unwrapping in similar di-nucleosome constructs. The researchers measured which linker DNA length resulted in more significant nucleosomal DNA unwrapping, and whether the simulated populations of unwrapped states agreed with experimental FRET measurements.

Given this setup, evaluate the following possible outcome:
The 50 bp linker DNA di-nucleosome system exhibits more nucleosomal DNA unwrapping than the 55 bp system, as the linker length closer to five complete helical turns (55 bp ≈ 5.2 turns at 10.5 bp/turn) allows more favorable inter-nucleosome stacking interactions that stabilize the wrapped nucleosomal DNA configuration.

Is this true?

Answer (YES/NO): NO